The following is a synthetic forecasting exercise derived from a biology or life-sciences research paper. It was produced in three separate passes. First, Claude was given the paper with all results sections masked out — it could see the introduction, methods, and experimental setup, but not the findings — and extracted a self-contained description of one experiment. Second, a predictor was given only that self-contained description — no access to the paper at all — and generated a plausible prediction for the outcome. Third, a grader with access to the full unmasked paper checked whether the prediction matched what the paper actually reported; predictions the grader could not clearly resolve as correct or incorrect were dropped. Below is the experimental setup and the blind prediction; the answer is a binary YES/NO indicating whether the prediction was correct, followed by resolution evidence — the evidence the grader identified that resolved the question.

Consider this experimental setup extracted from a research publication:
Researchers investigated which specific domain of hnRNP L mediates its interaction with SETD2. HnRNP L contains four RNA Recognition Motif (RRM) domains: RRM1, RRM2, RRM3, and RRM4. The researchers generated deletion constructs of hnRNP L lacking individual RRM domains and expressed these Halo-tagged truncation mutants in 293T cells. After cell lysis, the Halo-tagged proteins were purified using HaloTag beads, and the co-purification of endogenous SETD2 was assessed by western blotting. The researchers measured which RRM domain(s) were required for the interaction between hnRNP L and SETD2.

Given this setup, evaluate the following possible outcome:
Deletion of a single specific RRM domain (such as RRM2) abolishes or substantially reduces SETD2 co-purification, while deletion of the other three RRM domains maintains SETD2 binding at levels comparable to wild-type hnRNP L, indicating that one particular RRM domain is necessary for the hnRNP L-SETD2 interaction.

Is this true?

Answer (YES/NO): YES